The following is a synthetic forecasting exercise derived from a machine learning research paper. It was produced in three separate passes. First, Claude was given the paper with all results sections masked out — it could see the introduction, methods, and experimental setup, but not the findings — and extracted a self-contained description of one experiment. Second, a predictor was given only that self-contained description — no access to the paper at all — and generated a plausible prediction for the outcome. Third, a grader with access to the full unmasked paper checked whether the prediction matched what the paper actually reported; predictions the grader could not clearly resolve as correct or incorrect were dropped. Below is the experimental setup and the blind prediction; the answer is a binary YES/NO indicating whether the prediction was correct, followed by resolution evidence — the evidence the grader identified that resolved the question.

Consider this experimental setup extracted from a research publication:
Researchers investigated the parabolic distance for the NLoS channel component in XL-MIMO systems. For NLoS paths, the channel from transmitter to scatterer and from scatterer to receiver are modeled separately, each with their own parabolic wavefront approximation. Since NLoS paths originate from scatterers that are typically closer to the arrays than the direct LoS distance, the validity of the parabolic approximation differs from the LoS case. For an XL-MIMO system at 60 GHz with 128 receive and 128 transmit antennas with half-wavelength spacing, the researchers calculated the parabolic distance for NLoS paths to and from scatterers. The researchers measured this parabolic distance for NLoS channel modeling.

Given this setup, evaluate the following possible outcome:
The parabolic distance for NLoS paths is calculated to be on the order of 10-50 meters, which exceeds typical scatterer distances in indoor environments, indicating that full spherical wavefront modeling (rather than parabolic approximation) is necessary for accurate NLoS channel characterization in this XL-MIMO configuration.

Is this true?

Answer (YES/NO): NO